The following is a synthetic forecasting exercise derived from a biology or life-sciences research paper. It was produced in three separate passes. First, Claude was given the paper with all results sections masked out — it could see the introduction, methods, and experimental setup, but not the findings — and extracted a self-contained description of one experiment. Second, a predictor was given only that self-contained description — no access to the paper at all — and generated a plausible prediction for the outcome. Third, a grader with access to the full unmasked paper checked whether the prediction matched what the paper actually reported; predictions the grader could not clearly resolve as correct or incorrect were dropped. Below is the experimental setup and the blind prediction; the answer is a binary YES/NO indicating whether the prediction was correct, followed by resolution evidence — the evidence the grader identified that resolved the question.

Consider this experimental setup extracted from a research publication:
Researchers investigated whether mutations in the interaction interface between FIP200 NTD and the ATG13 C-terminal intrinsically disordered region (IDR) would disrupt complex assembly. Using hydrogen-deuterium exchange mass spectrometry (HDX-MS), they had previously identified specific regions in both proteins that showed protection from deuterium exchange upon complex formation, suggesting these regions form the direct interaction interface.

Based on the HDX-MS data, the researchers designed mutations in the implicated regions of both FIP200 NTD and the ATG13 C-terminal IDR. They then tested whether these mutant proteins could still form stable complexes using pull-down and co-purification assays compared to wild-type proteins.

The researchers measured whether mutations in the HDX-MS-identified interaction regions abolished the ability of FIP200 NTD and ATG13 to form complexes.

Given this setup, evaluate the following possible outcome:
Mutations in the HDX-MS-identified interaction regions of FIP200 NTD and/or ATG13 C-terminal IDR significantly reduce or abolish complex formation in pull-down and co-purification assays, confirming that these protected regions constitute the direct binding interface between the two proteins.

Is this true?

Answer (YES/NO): NO